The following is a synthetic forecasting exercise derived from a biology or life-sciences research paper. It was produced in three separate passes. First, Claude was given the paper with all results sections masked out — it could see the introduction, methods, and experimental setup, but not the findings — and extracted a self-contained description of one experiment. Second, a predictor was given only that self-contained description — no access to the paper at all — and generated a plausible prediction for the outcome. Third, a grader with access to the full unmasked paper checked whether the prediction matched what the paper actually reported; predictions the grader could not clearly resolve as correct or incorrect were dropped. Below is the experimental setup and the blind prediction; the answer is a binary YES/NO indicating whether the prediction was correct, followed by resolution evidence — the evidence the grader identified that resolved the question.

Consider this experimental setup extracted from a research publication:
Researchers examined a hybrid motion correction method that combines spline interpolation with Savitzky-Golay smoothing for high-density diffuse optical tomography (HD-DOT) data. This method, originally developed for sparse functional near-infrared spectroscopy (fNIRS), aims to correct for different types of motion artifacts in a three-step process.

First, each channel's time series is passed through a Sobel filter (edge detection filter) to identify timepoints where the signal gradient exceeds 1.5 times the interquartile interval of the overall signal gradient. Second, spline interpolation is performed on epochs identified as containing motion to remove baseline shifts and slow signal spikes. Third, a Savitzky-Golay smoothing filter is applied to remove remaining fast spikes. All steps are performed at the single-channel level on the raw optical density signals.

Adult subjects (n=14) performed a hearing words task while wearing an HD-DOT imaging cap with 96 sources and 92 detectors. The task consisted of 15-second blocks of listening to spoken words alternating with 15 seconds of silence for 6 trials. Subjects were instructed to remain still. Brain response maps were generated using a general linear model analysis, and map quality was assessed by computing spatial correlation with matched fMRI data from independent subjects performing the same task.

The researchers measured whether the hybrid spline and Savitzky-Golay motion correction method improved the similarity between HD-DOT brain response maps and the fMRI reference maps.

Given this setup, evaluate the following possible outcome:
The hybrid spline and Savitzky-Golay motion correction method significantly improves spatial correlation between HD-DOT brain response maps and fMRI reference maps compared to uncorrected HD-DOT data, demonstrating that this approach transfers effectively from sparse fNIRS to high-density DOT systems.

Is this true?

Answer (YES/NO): NO